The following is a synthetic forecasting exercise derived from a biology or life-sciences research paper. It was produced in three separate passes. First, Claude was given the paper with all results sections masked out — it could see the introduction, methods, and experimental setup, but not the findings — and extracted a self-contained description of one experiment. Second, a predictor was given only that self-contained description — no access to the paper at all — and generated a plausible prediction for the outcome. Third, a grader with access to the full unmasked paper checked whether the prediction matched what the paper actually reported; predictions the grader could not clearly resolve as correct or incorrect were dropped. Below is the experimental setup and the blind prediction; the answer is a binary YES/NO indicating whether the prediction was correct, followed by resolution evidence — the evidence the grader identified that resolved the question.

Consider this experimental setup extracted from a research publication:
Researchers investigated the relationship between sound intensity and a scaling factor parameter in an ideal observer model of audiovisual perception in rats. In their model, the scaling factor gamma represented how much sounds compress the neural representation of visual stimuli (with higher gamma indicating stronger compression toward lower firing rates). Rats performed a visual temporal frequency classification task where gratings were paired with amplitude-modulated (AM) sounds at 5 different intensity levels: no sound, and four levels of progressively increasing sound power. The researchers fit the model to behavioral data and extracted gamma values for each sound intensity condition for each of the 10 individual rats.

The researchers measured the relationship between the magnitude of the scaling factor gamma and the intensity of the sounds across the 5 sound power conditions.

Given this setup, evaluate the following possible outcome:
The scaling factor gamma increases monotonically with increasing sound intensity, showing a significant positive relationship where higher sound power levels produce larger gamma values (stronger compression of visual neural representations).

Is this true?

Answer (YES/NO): NO